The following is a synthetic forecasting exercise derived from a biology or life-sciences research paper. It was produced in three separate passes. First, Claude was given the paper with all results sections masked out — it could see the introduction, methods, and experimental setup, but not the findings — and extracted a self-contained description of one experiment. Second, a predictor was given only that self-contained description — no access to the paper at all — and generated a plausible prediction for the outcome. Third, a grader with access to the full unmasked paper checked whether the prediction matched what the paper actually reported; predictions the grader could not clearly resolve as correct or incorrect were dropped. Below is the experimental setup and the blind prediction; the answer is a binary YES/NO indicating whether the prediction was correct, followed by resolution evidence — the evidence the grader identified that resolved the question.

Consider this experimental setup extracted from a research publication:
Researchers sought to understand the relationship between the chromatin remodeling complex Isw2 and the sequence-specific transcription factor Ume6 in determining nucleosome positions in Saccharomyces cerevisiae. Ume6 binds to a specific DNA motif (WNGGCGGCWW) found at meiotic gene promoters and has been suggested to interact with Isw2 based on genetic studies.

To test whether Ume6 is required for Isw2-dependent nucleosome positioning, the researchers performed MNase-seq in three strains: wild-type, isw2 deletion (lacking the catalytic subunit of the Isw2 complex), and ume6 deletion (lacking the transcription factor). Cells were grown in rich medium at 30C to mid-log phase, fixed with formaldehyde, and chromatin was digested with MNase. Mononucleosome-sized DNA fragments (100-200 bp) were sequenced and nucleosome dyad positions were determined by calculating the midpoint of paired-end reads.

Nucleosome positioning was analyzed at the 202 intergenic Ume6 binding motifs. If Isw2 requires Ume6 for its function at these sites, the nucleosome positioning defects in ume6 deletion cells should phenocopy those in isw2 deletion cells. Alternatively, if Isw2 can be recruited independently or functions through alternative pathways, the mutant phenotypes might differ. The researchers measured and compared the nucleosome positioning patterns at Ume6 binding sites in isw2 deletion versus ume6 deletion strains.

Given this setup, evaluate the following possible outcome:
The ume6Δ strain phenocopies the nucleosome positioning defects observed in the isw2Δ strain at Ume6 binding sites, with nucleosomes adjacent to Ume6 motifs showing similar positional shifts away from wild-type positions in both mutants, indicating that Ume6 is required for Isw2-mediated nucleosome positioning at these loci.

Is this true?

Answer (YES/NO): YES